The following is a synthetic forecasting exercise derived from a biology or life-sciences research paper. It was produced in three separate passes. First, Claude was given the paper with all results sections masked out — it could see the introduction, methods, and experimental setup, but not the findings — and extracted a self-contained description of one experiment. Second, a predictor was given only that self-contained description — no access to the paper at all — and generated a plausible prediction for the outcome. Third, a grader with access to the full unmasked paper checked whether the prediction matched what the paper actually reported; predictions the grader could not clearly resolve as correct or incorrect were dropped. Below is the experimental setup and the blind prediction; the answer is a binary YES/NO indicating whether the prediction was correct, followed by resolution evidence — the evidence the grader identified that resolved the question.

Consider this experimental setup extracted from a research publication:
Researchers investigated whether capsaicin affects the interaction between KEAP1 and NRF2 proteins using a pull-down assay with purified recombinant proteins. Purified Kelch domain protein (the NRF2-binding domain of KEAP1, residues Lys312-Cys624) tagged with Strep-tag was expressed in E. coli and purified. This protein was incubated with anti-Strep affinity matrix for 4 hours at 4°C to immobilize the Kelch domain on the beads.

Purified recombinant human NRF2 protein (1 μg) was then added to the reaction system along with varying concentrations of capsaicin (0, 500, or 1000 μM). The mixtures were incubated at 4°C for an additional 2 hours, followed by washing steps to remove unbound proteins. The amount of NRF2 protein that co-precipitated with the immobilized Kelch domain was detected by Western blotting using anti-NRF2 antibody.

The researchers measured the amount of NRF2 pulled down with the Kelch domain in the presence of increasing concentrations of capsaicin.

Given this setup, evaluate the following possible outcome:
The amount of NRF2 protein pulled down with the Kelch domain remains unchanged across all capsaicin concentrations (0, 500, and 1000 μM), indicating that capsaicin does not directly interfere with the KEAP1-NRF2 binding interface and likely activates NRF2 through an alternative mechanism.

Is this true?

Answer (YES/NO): NO